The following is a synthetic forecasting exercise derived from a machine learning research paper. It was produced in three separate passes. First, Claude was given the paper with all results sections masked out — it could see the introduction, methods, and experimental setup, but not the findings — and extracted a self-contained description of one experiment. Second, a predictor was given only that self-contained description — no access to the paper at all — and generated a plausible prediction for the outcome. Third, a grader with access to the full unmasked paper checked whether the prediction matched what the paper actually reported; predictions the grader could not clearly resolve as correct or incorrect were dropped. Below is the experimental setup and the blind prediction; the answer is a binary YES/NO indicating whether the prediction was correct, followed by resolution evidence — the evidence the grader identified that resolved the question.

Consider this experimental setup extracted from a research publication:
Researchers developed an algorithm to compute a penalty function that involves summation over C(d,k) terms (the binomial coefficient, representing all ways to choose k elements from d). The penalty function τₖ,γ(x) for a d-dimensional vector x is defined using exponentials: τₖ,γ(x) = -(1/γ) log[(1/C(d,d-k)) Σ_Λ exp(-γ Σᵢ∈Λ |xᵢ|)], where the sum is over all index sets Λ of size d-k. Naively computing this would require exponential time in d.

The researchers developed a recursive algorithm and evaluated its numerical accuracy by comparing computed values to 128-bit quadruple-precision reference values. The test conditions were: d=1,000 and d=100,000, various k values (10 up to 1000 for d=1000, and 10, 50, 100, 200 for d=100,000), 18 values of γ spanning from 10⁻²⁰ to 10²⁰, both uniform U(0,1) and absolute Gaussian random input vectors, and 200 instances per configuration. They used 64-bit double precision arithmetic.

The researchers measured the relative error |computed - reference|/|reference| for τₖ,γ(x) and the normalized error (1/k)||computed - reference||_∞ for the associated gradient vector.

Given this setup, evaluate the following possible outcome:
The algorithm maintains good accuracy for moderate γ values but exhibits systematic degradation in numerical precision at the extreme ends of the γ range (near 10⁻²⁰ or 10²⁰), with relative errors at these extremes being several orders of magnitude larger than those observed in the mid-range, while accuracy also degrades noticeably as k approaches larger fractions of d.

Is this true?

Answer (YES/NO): NO